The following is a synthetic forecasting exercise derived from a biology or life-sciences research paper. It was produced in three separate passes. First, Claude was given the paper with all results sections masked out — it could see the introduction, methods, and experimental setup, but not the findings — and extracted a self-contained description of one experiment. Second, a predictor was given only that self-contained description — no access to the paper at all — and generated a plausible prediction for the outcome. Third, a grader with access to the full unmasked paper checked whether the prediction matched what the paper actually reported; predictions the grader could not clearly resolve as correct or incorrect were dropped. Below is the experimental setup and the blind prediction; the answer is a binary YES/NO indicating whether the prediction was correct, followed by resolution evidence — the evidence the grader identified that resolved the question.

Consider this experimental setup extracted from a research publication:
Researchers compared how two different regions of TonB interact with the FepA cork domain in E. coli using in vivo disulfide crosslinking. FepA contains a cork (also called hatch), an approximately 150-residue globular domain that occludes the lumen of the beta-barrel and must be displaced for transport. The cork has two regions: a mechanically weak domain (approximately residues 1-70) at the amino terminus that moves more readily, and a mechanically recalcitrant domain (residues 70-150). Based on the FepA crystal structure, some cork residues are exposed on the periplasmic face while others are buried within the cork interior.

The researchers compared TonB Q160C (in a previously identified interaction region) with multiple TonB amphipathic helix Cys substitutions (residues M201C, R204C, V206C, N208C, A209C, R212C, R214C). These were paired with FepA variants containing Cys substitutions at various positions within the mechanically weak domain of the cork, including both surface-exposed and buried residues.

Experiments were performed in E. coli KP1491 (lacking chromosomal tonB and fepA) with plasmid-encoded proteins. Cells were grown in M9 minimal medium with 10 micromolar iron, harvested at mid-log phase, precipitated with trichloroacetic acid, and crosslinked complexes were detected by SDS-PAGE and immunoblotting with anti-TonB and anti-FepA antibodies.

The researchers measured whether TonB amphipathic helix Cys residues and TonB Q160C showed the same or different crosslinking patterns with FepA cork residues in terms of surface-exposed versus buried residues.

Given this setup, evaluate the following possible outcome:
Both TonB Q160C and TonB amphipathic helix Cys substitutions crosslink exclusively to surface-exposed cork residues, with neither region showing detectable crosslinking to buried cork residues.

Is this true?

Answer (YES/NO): NO